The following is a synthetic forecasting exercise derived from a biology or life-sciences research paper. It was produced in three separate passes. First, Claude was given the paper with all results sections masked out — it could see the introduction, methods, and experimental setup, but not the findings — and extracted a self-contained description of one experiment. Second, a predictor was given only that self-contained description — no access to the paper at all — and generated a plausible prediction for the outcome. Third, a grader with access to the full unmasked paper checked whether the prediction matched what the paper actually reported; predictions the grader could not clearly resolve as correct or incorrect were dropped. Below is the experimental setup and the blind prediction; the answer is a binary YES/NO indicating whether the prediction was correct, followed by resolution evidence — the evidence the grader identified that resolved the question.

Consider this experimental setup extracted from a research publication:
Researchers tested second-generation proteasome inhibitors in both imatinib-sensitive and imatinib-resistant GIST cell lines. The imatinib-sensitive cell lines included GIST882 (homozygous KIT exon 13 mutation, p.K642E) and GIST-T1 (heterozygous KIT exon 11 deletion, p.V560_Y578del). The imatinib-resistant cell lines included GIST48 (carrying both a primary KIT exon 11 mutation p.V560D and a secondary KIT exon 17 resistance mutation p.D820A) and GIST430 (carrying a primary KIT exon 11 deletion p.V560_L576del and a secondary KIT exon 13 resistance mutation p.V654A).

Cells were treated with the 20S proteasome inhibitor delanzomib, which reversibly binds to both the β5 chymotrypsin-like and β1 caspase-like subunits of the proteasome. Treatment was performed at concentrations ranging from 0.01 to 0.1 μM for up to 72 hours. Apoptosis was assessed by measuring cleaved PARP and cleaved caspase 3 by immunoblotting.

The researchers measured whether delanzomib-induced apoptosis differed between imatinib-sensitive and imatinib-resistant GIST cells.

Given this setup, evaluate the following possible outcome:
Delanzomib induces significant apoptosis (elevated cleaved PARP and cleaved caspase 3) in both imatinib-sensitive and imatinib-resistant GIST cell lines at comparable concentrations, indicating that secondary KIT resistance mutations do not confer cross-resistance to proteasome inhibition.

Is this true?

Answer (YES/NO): YES